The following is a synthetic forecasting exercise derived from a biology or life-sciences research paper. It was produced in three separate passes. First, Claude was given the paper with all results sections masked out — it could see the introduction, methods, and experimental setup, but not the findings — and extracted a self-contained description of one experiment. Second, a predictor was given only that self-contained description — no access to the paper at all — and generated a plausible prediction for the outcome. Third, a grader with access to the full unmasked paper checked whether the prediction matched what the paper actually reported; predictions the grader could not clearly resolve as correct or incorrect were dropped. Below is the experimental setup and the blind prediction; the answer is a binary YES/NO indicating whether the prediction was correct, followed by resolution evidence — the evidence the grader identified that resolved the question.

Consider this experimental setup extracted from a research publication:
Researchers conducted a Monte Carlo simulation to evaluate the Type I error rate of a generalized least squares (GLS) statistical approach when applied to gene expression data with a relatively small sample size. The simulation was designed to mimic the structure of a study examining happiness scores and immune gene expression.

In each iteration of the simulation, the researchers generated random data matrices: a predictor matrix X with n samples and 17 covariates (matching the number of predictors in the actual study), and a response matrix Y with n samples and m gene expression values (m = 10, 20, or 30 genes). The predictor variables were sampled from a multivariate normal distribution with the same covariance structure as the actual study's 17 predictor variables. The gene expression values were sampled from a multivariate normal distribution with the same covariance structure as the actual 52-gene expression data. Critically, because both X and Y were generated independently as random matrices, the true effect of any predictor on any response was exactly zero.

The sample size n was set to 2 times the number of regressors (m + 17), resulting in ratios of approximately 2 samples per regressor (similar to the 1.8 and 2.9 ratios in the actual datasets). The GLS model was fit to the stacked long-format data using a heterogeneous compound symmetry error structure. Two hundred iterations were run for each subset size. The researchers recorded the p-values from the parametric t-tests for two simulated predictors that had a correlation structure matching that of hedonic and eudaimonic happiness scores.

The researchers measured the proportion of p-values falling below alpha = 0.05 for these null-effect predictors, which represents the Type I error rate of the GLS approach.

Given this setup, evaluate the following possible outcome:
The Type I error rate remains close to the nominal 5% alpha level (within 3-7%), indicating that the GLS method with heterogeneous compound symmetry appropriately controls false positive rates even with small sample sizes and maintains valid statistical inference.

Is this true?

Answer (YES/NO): NO